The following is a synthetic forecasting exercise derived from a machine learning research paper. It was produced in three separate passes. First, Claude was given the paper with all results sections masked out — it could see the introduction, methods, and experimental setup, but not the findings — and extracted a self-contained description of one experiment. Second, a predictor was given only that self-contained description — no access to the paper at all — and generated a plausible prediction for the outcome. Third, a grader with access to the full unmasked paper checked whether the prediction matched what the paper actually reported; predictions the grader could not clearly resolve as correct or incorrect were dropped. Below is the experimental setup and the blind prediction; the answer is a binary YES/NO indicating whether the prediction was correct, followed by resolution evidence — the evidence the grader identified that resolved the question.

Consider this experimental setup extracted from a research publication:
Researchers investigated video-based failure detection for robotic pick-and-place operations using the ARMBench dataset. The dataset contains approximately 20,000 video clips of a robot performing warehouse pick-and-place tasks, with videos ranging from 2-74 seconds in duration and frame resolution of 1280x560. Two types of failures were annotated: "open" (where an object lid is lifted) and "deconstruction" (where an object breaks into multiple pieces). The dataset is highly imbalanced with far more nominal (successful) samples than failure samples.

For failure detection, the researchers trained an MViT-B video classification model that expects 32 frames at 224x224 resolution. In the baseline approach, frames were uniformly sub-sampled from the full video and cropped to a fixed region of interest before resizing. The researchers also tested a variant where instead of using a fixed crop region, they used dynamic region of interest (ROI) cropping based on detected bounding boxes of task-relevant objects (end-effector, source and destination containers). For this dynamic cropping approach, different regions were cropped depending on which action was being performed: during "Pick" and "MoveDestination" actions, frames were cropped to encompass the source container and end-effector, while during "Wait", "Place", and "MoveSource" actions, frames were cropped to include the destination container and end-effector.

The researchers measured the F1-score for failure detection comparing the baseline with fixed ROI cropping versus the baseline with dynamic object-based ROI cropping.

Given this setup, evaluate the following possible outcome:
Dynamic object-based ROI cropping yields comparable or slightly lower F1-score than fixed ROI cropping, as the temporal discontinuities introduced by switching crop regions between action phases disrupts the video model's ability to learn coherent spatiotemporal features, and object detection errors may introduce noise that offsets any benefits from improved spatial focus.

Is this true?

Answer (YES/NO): YES